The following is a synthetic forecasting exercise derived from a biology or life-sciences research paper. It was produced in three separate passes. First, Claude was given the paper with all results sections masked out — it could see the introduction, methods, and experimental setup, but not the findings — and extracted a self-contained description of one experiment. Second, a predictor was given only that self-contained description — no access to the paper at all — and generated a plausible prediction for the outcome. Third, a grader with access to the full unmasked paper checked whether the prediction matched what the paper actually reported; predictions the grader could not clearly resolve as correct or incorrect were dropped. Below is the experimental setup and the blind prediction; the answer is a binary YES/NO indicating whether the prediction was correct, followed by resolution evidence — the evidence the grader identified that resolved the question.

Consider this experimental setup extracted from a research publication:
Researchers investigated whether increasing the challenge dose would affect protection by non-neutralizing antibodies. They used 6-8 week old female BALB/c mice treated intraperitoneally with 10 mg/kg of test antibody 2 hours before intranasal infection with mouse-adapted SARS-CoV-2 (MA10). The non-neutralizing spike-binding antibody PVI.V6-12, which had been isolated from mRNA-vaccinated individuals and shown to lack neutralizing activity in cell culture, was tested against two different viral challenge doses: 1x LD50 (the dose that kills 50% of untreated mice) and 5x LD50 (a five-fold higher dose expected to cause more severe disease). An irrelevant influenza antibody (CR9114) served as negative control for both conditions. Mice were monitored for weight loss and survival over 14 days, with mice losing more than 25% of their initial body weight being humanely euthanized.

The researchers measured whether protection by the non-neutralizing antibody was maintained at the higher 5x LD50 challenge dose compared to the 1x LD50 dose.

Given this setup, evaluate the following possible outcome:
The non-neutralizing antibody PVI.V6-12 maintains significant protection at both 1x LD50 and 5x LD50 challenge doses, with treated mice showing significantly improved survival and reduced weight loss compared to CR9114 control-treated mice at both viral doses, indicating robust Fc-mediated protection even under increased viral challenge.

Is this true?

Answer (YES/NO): YES